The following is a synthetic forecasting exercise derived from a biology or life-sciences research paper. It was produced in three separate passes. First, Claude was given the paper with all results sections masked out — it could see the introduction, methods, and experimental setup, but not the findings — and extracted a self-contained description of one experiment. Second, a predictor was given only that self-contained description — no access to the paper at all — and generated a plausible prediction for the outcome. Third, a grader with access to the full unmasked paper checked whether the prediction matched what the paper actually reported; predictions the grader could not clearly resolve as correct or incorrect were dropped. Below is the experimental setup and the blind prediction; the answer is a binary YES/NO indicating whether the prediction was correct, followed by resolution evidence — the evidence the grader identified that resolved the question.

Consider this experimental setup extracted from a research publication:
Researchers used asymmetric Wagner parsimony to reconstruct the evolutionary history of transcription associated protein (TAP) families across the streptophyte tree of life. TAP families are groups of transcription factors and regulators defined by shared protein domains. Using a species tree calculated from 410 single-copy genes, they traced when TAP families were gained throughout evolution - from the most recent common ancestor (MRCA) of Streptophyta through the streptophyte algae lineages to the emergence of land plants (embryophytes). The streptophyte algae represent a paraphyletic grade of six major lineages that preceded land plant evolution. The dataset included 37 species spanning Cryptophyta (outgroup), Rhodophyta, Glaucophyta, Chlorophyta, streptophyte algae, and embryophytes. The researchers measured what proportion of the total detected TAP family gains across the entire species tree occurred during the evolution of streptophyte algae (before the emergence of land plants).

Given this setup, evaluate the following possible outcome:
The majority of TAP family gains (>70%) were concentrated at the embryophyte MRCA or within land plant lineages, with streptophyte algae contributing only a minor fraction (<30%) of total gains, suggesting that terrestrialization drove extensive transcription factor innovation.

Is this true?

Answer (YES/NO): NO